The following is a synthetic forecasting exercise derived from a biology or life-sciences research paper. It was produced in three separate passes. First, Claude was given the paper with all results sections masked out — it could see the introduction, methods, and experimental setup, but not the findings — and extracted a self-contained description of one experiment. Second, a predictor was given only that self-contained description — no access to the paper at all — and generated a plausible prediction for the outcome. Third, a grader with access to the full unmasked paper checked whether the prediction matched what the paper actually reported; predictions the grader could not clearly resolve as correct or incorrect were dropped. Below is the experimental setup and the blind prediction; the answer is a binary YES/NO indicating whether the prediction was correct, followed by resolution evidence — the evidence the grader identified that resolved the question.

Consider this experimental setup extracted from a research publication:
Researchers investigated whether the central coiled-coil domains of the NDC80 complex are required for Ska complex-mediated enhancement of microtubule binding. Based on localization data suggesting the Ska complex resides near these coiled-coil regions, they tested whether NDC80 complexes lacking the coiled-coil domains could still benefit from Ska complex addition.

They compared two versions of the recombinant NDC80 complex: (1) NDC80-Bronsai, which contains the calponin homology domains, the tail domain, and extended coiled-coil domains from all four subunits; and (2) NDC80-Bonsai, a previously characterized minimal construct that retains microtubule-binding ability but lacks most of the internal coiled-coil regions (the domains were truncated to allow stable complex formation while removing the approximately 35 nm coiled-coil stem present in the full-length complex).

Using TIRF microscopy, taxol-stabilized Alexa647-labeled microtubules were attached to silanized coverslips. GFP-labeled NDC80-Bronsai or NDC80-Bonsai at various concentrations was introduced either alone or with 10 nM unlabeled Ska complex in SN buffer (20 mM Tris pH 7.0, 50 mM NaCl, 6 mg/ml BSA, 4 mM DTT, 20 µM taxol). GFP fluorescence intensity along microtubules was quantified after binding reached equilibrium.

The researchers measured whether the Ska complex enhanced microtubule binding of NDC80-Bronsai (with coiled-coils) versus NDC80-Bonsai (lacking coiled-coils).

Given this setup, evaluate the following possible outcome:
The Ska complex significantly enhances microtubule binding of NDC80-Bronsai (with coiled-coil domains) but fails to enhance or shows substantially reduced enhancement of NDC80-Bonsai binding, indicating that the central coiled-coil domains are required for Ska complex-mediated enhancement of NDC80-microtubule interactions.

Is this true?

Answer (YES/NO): YES